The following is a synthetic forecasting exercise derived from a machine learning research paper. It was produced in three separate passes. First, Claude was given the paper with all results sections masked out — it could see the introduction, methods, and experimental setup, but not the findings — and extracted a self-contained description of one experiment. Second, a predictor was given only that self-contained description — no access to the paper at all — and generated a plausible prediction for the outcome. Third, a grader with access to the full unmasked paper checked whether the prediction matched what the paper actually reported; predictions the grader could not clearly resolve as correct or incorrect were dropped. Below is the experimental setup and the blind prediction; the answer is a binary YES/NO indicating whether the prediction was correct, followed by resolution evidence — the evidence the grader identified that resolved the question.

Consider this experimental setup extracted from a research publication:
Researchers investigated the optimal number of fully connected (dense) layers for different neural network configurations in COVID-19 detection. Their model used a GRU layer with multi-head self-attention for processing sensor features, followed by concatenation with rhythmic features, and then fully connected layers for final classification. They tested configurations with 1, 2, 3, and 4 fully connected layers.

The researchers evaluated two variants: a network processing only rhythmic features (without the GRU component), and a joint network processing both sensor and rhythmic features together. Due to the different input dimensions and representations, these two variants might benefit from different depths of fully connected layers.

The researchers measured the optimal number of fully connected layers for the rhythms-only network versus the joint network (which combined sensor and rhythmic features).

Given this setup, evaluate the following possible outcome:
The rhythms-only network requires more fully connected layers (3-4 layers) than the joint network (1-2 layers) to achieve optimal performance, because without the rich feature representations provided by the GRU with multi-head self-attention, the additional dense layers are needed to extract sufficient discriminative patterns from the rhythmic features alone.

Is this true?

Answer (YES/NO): NO